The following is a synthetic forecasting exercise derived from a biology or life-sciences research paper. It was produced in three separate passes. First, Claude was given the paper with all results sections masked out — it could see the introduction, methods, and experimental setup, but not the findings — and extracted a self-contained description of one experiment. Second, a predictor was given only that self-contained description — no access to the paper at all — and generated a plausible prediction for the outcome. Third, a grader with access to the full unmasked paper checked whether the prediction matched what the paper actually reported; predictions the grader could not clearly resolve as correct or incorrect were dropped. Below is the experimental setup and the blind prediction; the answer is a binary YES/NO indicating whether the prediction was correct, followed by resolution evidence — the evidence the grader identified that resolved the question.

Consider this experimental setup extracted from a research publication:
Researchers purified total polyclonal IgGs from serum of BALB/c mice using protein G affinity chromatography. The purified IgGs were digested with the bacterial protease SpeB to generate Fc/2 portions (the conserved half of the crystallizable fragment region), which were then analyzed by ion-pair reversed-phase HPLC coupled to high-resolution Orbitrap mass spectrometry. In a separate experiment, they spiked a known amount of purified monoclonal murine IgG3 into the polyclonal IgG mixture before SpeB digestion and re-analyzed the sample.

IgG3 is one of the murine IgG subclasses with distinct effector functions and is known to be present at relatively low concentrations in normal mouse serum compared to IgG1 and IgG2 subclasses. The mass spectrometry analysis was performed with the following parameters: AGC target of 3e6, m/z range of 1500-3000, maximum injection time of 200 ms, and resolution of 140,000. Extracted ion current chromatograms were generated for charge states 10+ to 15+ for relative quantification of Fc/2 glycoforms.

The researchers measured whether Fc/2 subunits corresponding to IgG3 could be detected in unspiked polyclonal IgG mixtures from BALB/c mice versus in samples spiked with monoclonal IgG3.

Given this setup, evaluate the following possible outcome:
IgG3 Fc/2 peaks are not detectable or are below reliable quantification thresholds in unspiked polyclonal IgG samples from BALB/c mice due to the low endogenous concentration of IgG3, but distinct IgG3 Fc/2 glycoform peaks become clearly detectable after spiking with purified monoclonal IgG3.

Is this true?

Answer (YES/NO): YES